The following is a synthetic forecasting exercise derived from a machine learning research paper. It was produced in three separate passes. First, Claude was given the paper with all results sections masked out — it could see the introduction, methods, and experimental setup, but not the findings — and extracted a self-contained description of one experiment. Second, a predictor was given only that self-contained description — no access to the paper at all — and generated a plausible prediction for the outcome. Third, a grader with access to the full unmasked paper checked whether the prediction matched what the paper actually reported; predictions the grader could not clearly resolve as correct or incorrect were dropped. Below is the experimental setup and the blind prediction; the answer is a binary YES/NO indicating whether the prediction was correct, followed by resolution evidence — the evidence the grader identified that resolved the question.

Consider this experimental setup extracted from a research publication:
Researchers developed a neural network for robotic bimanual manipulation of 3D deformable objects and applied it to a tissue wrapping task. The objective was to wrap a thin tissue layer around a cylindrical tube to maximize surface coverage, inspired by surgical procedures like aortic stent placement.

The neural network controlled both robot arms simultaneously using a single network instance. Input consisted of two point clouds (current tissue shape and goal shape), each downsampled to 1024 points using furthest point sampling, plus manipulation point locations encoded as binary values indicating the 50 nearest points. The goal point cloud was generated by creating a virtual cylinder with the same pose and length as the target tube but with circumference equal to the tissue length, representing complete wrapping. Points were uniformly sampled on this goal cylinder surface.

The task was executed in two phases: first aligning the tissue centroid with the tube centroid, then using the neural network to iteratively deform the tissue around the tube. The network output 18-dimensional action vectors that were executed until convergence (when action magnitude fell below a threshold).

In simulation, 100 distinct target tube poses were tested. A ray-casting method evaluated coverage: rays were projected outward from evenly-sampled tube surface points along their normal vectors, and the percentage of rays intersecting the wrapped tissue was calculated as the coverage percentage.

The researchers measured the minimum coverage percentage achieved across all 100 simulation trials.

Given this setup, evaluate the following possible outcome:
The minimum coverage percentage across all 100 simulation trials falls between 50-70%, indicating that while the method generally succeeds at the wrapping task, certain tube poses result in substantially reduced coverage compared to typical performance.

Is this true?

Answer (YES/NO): NO